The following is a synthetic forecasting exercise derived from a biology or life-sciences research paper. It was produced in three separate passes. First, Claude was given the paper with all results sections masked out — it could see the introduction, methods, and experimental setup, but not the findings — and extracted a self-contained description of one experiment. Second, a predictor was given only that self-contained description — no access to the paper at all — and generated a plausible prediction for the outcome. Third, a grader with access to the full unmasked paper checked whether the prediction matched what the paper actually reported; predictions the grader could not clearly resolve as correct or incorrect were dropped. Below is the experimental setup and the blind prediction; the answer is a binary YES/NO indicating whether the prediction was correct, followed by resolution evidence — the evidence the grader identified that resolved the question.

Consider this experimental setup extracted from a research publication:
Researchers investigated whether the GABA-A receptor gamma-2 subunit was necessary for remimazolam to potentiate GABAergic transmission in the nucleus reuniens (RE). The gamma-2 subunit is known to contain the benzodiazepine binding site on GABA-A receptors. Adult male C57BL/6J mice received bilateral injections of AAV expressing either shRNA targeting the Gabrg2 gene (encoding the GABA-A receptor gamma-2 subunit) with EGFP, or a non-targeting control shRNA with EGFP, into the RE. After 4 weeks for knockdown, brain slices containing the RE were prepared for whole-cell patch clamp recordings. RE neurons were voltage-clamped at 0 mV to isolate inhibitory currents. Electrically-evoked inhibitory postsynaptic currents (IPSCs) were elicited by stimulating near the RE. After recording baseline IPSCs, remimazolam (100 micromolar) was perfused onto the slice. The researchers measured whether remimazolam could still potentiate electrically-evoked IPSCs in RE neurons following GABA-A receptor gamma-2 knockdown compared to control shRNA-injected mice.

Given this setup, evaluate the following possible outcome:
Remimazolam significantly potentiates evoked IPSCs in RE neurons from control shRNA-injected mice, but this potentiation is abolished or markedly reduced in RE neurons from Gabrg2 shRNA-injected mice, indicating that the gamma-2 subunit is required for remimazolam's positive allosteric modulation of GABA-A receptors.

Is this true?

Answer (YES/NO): YES